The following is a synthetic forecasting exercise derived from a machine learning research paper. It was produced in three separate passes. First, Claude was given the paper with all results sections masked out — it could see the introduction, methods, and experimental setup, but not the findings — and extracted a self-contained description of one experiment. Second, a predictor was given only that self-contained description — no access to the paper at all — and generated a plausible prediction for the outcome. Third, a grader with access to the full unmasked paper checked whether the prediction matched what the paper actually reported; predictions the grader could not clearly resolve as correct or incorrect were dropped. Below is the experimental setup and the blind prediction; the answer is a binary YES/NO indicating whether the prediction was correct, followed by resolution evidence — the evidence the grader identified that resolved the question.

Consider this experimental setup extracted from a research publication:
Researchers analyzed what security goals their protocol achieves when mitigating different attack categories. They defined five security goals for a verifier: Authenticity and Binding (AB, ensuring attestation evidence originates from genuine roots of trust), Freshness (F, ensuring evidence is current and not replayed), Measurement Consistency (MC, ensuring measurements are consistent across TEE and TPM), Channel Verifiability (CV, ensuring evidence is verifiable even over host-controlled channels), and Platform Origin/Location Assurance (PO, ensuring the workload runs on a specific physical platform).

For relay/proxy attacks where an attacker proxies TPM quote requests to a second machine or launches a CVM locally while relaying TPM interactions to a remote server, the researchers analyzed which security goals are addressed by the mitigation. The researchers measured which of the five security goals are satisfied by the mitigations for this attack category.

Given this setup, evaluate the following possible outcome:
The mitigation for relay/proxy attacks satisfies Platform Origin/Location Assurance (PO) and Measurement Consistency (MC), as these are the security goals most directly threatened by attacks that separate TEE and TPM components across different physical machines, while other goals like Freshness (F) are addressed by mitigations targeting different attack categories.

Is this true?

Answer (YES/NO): NO